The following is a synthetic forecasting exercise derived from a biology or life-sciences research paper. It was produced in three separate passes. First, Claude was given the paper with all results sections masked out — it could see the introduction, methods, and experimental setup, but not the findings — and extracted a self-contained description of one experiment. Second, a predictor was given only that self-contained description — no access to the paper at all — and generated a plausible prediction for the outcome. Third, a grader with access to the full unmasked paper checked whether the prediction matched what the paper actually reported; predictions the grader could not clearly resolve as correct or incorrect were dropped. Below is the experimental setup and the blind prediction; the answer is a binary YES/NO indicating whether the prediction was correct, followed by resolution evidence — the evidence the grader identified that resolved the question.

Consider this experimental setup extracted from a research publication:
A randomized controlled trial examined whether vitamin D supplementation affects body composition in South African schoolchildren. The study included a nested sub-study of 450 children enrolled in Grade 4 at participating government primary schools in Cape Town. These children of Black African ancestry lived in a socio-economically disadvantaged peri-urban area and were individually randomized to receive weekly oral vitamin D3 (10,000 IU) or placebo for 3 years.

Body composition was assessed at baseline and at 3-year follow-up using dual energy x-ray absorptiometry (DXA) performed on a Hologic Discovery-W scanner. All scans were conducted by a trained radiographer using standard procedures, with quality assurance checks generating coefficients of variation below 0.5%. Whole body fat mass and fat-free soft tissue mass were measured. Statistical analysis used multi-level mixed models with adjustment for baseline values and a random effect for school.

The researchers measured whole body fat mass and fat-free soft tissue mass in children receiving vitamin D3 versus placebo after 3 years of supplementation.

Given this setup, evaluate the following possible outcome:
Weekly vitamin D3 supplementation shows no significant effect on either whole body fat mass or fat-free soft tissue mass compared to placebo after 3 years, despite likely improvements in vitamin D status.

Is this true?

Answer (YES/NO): YES